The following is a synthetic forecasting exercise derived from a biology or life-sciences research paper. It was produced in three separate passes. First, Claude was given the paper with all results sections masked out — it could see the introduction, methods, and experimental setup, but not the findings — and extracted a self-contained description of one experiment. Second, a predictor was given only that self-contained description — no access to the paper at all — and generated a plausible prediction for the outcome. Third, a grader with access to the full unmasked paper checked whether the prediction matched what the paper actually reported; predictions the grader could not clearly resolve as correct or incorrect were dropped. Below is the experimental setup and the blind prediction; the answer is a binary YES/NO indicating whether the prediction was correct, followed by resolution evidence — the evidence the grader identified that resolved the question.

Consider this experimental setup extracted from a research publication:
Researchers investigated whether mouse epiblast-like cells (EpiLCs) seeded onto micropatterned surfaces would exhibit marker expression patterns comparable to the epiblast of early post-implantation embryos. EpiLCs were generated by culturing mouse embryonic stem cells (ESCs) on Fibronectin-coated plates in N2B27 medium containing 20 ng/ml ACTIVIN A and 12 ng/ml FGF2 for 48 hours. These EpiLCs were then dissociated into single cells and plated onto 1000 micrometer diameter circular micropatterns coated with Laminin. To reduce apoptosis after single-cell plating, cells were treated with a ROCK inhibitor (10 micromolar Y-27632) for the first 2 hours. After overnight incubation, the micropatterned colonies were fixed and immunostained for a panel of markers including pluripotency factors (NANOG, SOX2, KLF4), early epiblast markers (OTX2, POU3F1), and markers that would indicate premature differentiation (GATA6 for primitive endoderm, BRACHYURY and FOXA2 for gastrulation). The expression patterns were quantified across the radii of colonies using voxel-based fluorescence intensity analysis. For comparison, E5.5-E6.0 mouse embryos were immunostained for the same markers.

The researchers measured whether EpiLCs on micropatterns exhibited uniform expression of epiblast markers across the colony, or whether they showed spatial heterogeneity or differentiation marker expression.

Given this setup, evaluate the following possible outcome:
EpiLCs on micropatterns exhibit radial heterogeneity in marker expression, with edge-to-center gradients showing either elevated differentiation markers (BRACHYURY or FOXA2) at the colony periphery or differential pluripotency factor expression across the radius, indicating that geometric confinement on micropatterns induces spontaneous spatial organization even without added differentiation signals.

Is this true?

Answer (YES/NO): NO